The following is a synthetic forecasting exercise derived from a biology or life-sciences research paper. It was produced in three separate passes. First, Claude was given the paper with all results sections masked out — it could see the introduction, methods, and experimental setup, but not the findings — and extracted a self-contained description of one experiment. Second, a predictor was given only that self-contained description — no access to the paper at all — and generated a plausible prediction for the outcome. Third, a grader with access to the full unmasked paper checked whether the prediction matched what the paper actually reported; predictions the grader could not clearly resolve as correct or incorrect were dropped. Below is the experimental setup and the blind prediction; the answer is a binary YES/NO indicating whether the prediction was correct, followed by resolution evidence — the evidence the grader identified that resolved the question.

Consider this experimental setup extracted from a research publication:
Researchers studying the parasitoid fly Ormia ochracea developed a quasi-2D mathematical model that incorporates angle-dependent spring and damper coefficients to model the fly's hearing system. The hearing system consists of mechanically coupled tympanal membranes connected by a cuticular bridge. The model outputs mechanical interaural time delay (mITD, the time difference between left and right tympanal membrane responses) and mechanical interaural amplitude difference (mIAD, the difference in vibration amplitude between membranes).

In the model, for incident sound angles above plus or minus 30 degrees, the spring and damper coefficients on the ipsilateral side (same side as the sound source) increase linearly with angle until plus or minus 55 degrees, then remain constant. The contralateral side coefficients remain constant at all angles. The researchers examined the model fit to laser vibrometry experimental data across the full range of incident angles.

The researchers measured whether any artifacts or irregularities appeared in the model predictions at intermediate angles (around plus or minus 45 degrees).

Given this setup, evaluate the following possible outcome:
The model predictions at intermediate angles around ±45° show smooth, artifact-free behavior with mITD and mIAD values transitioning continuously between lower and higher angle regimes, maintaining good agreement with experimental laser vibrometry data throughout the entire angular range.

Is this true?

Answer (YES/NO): NO